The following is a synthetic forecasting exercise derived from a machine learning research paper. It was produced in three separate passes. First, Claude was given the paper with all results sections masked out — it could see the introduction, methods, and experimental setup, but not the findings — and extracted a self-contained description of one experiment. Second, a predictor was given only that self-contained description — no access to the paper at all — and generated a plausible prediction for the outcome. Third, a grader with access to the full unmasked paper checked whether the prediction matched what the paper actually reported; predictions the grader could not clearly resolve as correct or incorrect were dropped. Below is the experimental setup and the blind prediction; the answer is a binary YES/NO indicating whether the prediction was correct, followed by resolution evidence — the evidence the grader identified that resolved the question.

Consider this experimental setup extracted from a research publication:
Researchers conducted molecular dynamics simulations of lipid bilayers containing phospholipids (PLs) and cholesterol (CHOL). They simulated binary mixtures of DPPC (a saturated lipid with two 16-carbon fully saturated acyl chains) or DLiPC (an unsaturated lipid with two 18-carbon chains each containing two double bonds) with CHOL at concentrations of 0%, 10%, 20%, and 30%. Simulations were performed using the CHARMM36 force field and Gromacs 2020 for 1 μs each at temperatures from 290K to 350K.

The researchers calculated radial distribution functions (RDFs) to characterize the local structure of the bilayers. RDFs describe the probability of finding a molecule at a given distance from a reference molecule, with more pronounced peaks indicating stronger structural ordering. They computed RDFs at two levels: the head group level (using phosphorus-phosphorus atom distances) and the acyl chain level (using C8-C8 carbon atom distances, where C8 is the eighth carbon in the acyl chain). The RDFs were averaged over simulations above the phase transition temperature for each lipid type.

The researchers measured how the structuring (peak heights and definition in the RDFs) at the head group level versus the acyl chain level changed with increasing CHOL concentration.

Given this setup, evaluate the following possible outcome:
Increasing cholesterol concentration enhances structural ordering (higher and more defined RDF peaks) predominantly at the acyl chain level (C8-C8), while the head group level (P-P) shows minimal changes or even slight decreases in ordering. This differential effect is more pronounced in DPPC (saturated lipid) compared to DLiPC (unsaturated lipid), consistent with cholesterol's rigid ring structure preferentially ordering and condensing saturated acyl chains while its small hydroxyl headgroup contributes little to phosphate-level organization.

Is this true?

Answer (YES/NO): YES